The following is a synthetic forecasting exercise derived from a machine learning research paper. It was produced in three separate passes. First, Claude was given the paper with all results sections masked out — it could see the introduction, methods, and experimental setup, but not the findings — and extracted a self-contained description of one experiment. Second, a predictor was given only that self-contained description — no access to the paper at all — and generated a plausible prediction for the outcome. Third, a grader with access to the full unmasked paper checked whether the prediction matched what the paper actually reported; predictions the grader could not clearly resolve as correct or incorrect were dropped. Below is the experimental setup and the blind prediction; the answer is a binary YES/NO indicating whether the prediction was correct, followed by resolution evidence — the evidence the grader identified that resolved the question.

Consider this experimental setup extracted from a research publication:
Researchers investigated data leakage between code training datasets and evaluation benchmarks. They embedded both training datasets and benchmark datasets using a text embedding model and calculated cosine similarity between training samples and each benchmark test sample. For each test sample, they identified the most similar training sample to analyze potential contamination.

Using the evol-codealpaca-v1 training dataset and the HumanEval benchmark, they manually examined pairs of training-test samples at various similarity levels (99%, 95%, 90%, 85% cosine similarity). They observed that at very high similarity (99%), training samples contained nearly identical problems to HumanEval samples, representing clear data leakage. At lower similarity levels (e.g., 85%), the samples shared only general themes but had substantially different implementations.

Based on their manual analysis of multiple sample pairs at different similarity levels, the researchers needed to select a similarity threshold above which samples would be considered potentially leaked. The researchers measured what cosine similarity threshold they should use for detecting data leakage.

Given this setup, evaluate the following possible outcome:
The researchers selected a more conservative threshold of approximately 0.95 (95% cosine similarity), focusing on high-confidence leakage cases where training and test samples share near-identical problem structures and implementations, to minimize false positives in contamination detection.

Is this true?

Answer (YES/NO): NO